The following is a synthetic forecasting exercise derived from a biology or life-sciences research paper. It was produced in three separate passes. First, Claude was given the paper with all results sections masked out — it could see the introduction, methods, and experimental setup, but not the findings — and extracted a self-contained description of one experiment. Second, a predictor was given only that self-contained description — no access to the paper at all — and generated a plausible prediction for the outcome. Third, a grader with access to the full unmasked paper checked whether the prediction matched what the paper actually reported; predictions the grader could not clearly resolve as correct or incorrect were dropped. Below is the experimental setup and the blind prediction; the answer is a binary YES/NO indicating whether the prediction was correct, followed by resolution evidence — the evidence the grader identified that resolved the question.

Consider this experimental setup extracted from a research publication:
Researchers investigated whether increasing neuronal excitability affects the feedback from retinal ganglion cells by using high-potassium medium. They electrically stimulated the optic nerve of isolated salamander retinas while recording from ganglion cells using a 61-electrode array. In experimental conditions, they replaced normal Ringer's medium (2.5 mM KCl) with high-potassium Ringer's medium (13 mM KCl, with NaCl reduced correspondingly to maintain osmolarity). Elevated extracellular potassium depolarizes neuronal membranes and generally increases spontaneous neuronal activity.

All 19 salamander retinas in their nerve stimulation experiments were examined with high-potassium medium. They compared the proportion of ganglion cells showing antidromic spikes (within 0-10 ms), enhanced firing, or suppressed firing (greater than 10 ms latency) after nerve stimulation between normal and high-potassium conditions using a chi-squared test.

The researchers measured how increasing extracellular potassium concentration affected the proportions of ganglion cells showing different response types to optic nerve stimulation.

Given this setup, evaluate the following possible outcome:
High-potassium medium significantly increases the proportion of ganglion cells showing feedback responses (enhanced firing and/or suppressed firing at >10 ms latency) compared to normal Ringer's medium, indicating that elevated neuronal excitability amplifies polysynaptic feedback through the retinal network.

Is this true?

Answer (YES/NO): NO